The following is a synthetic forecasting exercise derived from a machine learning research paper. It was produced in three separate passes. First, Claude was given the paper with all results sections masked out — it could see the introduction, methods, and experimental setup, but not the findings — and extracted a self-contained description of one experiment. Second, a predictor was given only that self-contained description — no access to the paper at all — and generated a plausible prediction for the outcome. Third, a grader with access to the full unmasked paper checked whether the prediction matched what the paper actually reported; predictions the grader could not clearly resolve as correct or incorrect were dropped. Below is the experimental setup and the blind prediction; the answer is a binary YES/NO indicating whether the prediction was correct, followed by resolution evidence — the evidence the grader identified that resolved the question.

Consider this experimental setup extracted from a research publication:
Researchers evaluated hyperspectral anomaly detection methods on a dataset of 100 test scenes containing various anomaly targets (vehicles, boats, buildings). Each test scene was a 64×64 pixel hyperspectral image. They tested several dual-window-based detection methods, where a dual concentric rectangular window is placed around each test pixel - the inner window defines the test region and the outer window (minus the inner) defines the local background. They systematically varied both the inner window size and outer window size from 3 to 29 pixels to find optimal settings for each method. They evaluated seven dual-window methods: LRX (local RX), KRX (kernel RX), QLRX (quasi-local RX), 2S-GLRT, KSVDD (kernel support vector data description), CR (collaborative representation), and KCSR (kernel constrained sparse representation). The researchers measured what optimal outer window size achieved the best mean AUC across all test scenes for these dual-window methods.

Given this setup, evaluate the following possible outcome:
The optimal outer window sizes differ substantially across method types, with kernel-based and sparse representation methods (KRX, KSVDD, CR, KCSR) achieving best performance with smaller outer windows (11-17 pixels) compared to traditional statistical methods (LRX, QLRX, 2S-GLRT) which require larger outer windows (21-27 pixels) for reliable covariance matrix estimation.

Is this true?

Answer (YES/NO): NO